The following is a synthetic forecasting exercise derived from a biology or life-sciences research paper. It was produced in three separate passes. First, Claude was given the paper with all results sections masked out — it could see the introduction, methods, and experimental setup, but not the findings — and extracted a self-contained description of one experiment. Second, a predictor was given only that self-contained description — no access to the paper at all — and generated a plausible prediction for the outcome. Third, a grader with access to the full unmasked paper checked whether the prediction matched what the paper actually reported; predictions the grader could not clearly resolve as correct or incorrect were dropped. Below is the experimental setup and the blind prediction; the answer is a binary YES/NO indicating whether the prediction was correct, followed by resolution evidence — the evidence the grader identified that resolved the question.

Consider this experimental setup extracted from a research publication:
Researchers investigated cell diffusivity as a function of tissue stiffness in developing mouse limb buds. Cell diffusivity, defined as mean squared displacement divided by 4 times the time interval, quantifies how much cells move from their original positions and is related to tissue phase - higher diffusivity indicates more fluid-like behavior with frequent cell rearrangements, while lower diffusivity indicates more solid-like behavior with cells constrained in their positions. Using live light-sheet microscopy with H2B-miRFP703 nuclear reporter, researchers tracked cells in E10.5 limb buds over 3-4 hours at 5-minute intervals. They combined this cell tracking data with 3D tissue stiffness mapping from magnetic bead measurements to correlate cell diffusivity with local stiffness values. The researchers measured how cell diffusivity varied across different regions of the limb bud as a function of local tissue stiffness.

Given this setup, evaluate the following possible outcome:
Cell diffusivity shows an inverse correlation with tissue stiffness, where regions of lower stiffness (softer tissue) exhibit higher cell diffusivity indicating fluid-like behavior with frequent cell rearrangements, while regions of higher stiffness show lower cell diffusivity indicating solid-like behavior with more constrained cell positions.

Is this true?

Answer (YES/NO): NO